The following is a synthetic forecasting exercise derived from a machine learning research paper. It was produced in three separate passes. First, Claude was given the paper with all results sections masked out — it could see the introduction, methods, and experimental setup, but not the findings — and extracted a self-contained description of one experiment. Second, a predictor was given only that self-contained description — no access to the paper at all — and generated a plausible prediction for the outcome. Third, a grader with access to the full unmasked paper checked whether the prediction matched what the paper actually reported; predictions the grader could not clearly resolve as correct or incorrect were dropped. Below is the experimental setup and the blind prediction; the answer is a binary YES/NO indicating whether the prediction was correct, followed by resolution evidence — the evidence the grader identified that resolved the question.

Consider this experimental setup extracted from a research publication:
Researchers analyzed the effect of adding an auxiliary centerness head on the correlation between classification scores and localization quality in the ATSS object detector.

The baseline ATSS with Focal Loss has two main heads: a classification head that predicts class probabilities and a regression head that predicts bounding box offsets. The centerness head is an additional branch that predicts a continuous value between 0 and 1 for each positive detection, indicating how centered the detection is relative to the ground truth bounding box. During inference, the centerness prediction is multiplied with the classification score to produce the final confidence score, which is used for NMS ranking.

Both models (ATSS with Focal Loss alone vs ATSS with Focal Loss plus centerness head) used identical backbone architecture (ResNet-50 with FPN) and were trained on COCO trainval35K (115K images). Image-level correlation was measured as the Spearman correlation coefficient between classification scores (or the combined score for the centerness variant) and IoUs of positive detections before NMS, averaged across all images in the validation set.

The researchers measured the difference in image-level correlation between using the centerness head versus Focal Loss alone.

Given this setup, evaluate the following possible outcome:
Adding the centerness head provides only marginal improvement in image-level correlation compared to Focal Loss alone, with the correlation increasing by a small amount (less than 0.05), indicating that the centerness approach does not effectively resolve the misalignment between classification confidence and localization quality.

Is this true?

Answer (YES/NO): NO